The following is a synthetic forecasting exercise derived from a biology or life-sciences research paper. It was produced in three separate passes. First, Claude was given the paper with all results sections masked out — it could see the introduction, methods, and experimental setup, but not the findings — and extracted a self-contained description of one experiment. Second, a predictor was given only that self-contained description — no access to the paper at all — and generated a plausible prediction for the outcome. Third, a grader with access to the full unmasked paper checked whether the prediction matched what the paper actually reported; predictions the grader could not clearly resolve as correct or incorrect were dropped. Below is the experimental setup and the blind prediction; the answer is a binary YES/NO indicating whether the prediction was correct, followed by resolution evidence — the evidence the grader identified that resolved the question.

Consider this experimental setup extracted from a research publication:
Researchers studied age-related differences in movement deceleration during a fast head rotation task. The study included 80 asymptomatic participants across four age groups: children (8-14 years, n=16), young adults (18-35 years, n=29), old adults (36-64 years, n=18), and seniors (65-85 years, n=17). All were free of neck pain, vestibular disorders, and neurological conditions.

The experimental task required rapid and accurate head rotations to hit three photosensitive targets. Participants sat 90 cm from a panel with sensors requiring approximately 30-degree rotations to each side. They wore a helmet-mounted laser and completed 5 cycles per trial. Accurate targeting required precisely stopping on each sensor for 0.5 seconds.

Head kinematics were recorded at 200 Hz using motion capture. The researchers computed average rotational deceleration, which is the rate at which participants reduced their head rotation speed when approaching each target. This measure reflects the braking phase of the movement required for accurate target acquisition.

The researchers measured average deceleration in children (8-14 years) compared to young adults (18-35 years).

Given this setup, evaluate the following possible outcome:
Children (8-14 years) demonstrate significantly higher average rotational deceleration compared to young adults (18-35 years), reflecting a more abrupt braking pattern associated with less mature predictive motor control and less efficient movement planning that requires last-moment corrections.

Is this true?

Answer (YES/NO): NO